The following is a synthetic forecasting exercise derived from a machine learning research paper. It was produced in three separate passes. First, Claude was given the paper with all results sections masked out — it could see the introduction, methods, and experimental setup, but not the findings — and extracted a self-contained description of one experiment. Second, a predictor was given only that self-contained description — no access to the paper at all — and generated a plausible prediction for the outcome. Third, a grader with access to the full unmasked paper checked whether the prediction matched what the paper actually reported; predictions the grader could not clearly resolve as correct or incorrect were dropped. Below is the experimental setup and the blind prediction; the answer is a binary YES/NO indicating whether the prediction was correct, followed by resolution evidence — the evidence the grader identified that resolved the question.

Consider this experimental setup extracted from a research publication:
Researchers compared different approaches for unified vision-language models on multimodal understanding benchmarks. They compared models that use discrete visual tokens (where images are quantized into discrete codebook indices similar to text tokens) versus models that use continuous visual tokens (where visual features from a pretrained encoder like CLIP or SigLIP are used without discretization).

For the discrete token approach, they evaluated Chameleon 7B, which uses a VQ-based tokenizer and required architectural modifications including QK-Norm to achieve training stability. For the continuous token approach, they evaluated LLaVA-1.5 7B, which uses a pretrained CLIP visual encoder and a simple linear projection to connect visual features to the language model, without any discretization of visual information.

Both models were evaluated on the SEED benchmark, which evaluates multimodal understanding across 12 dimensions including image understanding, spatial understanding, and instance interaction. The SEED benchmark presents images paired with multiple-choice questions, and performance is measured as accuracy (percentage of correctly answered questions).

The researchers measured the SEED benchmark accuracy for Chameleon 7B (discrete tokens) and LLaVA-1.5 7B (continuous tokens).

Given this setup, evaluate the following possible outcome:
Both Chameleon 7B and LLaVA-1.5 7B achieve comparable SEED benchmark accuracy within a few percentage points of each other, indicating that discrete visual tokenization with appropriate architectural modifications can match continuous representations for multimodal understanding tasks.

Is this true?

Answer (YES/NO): NO